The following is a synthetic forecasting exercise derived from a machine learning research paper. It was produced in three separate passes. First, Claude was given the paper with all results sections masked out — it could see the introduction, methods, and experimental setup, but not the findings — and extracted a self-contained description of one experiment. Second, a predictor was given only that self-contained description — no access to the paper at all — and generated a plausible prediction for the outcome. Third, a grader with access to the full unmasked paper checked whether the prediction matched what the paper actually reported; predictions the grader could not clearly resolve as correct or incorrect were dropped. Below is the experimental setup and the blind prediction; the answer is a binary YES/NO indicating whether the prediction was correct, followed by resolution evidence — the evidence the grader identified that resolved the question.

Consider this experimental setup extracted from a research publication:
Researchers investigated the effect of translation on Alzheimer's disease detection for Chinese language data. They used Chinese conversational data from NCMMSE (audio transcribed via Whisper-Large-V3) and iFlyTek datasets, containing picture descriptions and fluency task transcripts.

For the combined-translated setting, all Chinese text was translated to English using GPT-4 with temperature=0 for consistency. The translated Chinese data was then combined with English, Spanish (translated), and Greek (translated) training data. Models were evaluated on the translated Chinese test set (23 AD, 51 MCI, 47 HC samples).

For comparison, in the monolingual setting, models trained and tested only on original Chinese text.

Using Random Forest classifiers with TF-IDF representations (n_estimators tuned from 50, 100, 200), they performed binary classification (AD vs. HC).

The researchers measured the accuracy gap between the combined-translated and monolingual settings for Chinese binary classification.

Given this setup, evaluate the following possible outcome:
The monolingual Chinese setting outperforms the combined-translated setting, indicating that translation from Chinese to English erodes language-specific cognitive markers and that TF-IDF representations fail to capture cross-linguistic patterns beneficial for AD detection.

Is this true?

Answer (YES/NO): NO